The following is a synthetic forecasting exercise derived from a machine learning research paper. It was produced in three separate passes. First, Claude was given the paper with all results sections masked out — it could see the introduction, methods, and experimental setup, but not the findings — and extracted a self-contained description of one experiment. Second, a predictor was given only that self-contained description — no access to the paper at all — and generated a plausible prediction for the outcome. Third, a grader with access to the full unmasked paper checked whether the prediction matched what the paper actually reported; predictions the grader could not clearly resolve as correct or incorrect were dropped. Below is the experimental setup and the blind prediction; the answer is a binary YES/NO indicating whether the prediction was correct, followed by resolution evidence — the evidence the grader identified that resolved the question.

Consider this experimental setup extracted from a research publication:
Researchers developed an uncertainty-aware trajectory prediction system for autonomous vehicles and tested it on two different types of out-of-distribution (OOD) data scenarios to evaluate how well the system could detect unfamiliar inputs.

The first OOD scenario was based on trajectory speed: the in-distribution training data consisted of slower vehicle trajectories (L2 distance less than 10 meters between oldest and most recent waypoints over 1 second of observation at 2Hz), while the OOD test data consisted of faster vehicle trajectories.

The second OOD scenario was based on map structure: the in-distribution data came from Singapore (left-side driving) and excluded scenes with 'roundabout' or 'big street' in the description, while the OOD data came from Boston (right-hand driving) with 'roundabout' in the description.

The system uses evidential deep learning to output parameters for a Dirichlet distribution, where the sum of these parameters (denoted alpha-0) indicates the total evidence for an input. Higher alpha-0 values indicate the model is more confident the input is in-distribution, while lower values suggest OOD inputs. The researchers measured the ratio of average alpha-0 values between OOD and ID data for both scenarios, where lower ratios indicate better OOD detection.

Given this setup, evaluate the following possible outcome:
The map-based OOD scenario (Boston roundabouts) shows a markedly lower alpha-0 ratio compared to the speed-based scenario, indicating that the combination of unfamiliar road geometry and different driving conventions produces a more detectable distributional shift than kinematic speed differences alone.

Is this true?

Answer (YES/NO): NO